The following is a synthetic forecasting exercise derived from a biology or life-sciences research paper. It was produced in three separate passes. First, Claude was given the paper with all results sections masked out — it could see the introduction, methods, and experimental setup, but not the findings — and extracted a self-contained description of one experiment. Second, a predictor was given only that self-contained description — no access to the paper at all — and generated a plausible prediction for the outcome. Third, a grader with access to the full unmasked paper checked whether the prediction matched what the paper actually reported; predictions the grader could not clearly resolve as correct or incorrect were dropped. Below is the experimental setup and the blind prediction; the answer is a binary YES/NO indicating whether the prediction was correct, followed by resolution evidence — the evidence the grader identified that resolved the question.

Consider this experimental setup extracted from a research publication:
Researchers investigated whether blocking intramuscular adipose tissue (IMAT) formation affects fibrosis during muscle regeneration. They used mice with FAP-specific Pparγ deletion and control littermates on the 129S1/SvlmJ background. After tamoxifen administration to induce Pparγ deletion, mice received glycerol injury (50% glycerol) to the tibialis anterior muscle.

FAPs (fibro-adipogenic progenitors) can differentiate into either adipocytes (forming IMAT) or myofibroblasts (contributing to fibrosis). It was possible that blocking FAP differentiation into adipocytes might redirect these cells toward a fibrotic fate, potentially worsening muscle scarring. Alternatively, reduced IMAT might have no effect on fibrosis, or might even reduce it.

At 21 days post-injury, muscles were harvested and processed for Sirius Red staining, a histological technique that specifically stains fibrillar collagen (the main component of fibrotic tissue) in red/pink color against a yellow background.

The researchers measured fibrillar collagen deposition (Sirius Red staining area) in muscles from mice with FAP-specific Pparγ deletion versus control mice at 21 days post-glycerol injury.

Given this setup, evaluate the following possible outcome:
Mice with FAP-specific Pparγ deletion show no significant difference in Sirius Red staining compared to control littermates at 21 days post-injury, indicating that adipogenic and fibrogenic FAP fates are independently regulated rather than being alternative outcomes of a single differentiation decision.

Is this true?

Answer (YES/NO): YES